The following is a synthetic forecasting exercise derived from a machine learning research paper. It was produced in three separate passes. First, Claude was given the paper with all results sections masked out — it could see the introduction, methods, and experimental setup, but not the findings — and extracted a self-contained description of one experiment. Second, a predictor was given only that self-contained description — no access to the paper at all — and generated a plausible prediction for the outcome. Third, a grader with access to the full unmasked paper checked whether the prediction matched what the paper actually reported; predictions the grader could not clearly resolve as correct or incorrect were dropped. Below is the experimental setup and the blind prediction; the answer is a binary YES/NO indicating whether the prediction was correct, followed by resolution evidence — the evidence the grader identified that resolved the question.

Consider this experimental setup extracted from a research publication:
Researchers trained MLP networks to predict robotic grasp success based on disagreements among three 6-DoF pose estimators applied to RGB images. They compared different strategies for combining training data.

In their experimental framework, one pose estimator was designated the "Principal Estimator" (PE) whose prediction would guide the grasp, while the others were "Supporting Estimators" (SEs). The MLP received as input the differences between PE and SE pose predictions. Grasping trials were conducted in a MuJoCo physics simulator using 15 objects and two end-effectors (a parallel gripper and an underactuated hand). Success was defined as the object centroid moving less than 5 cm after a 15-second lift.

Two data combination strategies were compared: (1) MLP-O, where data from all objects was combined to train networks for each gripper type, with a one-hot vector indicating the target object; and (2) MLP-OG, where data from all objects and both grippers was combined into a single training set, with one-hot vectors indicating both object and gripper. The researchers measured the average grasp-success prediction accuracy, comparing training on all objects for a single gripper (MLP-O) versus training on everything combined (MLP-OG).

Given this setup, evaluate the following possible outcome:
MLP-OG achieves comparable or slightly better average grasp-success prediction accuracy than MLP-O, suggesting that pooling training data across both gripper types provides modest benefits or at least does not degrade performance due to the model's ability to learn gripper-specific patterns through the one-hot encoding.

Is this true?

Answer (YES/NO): NO